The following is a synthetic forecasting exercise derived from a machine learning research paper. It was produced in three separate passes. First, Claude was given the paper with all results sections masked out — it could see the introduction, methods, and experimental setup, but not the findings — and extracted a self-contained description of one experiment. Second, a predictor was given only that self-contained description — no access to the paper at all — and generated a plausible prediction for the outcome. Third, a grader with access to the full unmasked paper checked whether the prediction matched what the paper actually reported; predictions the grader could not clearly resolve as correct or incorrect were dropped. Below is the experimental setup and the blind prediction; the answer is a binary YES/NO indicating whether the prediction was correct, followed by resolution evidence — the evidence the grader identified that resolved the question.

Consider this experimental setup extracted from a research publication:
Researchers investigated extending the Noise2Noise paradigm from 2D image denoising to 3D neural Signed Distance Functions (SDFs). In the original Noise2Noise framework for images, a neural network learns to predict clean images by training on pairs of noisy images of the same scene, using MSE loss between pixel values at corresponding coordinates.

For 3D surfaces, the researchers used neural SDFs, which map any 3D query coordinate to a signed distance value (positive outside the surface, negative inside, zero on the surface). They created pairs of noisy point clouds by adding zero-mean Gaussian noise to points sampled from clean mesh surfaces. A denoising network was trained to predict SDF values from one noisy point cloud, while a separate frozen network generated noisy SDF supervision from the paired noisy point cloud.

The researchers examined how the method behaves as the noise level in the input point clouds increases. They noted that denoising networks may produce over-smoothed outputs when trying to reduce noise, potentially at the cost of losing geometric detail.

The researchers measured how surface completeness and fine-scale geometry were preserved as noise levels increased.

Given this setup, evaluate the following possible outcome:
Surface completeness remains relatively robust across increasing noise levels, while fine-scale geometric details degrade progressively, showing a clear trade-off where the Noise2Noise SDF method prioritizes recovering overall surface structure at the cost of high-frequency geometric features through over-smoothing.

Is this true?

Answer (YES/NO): NO